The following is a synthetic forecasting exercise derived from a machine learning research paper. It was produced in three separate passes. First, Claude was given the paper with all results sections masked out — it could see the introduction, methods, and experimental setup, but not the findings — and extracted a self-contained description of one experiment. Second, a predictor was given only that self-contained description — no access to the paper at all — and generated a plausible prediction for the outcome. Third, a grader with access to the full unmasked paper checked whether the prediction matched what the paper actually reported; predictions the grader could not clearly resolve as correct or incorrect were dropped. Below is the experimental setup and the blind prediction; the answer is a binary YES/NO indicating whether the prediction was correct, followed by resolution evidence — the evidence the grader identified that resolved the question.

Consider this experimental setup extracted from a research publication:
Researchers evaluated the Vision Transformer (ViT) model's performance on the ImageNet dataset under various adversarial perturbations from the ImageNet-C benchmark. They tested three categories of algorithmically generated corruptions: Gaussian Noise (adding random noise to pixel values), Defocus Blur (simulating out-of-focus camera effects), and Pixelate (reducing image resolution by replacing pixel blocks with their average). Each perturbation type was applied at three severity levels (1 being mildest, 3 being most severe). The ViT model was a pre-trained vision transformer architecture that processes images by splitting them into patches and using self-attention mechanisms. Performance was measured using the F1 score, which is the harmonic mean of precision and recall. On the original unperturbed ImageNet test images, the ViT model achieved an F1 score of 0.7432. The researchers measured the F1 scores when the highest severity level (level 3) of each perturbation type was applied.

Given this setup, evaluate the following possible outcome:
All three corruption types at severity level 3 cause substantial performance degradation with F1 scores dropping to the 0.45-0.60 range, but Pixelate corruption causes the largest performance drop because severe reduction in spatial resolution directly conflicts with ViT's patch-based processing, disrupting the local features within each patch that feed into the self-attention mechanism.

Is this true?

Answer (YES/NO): NO